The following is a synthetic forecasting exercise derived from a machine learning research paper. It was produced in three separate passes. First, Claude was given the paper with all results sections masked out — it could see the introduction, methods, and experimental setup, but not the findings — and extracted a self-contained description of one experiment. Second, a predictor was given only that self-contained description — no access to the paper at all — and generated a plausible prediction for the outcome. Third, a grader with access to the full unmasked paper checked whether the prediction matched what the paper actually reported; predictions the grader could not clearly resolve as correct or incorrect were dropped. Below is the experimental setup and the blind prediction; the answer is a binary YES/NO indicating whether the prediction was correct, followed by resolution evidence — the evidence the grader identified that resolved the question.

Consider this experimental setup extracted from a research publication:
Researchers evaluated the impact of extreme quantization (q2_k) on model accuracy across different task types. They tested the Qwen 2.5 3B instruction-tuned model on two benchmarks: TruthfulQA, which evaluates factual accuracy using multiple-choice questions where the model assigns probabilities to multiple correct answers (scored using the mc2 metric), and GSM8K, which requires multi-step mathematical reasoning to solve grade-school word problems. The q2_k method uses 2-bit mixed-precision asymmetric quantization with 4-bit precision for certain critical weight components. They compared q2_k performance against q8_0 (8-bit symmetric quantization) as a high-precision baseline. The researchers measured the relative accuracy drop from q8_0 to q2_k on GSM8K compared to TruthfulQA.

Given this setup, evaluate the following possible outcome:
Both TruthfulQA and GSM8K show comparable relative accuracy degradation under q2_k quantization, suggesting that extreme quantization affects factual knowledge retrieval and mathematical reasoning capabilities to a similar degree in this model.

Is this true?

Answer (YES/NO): NO